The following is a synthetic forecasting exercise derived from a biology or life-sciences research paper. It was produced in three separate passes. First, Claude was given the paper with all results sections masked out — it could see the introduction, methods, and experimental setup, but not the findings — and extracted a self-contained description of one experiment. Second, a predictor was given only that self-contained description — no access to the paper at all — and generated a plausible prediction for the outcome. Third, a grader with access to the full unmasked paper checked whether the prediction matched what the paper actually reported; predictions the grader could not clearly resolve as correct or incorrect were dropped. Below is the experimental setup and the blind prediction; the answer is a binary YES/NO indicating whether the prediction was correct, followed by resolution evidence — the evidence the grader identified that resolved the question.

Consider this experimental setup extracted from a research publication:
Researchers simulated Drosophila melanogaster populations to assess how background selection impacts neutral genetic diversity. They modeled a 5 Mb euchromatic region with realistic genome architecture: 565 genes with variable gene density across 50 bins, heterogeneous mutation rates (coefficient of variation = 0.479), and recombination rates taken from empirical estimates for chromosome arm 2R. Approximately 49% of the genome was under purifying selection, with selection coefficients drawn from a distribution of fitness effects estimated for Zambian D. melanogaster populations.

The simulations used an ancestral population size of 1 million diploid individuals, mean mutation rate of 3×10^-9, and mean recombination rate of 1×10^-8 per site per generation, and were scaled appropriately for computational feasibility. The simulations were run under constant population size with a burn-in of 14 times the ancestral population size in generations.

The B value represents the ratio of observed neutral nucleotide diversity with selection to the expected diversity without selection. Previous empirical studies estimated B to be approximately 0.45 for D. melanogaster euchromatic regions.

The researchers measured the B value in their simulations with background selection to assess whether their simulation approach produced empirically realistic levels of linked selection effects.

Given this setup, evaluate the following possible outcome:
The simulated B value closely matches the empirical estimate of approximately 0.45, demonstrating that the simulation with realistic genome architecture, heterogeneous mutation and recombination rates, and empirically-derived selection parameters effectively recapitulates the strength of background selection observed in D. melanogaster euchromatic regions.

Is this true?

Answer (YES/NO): YES